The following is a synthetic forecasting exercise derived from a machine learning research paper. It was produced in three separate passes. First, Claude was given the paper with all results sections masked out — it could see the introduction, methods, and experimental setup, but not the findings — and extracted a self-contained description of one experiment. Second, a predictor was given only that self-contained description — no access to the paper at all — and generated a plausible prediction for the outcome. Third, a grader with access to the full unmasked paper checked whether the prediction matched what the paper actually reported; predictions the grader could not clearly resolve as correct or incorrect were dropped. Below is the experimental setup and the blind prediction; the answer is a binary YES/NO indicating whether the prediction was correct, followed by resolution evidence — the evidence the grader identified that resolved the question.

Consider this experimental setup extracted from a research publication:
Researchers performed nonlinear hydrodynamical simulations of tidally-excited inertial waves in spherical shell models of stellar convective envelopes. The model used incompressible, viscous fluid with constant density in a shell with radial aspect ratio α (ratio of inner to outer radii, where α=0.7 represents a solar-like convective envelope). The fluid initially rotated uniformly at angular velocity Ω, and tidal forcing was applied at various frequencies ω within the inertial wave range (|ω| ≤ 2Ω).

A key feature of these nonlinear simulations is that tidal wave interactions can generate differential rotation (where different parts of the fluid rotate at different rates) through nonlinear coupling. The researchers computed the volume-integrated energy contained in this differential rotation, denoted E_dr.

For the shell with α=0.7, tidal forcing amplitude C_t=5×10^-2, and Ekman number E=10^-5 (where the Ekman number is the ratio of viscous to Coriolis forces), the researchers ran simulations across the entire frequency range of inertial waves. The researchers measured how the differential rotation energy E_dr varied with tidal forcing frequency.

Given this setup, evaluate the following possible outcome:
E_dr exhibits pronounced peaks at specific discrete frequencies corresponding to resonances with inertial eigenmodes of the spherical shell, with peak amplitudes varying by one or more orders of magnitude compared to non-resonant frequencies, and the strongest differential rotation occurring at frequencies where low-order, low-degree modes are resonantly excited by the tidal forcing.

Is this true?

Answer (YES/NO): NO